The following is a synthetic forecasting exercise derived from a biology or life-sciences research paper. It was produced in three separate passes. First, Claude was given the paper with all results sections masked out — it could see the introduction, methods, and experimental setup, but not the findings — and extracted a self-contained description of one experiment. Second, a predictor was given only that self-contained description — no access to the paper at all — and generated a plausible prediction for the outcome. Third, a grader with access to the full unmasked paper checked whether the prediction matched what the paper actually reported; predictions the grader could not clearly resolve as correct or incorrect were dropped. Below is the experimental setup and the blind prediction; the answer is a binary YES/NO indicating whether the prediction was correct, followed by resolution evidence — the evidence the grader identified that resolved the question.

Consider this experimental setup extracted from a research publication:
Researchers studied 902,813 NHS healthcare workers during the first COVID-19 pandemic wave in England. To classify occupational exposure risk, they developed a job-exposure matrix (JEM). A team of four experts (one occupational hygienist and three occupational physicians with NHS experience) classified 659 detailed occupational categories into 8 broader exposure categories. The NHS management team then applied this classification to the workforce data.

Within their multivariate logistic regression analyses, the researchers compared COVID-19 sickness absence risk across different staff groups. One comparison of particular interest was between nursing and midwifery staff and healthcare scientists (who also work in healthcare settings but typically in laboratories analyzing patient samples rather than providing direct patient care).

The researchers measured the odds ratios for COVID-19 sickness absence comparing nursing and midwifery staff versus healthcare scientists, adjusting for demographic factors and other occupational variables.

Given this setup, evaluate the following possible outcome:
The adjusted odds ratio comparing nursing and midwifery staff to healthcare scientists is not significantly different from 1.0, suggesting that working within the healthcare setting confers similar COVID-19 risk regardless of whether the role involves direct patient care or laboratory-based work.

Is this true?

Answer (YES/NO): NO